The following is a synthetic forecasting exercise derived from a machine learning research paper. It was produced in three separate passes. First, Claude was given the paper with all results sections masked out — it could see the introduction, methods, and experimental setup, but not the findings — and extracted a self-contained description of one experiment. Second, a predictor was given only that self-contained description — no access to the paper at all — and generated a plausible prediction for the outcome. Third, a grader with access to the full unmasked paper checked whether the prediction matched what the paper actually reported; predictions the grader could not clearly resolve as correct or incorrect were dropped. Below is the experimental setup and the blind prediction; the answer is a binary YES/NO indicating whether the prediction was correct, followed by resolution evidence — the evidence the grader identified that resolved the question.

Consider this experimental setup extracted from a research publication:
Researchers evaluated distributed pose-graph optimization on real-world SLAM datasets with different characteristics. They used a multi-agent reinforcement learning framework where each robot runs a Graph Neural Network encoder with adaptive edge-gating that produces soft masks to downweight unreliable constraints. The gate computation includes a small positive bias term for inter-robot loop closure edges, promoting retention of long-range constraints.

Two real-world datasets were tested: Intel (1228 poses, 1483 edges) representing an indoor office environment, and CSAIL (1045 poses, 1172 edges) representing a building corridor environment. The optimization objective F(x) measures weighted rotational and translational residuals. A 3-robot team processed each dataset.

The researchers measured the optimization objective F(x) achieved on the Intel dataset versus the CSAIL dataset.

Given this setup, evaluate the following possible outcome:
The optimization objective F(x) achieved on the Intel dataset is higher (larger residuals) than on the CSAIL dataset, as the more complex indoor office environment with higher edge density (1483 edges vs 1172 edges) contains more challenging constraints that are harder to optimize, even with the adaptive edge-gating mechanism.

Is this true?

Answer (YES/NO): NO